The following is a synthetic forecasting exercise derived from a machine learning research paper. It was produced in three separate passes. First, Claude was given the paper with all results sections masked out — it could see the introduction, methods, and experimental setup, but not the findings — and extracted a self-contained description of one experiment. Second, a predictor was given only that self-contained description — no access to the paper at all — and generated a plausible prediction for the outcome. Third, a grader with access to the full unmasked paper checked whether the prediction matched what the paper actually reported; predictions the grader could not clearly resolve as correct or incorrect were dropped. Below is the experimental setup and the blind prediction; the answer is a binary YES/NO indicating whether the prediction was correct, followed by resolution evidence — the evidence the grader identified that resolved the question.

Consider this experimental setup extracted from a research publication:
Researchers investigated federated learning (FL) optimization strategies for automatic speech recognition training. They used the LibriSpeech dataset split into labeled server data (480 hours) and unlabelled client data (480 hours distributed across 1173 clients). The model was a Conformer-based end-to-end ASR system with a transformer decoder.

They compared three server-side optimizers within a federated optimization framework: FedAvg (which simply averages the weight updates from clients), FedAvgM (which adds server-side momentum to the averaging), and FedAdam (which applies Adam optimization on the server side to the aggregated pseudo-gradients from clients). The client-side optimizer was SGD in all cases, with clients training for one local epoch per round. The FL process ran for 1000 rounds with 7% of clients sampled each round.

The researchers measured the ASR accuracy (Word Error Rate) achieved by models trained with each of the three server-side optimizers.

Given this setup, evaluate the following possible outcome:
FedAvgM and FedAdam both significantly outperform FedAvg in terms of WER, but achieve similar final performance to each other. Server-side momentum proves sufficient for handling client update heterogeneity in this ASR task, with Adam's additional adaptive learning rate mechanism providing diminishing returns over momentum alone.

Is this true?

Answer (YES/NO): NO